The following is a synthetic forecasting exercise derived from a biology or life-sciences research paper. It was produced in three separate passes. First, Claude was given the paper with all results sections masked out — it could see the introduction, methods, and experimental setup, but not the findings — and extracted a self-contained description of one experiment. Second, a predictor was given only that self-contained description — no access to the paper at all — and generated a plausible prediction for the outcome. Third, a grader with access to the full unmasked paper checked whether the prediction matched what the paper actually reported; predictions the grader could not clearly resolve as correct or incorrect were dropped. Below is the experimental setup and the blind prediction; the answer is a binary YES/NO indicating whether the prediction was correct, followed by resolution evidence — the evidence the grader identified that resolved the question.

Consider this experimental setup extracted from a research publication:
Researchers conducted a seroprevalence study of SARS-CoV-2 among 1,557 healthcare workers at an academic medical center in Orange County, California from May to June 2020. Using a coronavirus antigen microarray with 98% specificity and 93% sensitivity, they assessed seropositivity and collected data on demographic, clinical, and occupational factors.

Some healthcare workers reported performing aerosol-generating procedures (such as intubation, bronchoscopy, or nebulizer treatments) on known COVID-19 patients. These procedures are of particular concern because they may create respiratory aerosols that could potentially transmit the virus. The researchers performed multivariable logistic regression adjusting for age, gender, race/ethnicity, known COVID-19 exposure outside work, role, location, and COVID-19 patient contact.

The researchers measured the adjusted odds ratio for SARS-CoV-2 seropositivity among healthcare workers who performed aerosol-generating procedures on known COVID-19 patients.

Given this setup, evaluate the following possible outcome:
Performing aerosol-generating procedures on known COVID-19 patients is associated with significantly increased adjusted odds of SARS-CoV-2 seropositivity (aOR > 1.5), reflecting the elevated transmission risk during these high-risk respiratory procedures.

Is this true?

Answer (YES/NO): NO